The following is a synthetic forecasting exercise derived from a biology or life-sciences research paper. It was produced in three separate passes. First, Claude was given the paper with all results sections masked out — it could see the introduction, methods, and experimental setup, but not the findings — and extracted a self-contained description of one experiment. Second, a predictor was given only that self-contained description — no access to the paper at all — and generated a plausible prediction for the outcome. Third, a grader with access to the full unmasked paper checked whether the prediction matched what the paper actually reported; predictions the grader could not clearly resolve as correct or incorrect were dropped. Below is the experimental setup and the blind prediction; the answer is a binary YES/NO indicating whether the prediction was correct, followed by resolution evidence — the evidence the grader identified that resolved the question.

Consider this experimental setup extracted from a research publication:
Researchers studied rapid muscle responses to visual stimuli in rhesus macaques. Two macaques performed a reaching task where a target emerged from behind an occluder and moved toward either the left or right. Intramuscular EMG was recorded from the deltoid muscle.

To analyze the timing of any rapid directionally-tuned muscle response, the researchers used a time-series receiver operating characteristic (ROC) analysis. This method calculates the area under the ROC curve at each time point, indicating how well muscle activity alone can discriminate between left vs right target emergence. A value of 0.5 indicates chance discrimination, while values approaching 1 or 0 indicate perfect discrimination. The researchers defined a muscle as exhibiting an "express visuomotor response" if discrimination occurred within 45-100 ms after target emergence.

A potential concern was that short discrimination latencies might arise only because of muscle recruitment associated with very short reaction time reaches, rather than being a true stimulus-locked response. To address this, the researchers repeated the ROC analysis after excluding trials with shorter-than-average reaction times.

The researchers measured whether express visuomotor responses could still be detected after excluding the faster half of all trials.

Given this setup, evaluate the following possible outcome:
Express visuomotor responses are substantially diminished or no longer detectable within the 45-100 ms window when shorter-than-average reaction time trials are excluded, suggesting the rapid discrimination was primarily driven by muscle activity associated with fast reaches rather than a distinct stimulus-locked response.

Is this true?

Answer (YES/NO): NO